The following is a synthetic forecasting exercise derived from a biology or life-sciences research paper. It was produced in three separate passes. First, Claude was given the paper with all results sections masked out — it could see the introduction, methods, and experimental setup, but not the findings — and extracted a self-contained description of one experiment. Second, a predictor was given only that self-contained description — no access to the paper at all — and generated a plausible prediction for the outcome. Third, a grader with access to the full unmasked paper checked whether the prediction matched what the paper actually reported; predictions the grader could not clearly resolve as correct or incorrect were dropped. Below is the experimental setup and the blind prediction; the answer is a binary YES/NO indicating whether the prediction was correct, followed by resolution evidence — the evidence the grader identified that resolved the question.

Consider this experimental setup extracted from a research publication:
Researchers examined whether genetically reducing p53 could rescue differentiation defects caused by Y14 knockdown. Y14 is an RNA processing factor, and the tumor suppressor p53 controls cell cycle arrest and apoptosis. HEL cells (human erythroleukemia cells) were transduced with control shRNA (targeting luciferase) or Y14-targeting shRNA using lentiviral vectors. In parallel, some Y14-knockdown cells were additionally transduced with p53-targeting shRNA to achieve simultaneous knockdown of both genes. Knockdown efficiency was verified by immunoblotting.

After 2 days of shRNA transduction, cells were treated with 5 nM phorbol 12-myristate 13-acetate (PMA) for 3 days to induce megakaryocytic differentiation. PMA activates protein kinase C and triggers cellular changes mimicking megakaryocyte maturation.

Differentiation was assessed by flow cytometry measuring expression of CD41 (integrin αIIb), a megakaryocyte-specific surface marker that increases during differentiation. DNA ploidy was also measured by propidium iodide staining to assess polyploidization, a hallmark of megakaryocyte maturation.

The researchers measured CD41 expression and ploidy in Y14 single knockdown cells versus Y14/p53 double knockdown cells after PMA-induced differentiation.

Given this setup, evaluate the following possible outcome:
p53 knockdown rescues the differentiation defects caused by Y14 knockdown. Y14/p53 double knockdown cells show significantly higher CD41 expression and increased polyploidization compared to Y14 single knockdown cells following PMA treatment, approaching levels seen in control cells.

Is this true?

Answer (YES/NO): NO